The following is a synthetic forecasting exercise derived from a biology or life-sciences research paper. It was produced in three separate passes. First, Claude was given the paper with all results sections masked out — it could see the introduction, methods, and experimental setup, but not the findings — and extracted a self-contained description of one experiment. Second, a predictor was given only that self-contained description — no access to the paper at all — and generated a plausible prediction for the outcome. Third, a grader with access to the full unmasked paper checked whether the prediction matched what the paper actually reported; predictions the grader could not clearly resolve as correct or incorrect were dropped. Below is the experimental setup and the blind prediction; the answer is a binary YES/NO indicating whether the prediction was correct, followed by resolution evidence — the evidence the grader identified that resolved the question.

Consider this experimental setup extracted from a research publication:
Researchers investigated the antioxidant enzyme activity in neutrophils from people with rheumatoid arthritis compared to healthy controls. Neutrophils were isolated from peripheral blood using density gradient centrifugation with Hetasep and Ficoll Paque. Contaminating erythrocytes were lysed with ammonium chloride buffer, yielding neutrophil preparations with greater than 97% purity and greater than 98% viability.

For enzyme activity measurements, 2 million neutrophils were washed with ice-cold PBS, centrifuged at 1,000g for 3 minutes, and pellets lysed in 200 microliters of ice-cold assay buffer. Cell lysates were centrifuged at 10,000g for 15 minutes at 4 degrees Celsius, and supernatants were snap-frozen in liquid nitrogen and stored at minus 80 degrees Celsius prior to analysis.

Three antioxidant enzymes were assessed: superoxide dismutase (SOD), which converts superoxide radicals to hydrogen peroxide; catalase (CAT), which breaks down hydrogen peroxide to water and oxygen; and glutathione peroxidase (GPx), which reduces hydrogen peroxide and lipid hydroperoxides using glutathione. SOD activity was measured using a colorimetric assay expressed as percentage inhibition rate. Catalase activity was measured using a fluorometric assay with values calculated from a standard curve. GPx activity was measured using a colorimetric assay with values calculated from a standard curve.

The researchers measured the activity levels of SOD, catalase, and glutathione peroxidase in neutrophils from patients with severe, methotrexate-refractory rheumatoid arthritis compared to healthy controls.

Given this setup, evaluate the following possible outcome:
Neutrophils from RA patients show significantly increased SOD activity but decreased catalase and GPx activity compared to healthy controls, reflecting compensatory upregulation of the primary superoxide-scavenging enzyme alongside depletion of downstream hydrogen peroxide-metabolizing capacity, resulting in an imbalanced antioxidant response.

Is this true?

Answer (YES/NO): NO